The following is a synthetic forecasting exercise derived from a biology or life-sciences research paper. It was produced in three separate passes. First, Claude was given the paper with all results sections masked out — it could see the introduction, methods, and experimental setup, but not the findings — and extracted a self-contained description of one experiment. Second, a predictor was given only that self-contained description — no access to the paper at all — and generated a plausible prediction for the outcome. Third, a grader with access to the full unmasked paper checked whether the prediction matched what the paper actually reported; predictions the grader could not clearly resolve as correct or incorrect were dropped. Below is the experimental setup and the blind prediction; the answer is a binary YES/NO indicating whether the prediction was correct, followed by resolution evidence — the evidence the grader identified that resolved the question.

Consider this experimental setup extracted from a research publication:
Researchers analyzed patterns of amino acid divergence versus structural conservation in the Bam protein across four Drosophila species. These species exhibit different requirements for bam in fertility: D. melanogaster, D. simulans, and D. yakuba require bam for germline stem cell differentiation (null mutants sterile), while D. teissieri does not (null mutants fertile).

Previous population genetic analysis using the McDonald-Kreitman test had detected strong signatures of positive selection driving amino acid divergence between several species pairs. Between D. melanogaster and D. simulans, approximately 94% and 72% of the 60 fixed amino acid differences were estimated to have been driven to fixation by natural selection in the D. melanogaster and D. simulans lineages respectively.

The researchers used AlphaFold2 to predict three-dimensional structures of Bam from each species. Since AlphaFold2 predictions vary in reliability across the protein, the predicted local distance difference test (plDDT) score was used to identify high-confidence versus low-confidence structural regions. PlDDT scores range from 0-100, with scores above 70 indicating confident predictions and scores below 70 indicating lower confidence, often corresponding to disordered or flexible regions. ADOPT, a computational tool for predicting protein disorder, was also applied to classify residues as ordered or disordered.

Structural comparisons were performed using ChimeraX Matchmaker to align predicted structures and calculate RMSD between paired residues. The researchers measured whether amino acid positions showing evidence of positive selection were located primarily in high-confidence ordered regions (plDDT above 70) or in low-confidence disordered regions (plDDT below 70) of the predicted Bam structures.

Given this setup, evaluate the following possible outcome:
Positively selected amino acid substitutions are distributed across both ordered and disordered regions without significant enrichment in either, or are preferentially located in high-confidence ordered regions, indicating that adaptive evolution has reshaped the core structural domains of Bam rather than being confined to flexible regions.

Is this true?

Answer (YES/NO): NO